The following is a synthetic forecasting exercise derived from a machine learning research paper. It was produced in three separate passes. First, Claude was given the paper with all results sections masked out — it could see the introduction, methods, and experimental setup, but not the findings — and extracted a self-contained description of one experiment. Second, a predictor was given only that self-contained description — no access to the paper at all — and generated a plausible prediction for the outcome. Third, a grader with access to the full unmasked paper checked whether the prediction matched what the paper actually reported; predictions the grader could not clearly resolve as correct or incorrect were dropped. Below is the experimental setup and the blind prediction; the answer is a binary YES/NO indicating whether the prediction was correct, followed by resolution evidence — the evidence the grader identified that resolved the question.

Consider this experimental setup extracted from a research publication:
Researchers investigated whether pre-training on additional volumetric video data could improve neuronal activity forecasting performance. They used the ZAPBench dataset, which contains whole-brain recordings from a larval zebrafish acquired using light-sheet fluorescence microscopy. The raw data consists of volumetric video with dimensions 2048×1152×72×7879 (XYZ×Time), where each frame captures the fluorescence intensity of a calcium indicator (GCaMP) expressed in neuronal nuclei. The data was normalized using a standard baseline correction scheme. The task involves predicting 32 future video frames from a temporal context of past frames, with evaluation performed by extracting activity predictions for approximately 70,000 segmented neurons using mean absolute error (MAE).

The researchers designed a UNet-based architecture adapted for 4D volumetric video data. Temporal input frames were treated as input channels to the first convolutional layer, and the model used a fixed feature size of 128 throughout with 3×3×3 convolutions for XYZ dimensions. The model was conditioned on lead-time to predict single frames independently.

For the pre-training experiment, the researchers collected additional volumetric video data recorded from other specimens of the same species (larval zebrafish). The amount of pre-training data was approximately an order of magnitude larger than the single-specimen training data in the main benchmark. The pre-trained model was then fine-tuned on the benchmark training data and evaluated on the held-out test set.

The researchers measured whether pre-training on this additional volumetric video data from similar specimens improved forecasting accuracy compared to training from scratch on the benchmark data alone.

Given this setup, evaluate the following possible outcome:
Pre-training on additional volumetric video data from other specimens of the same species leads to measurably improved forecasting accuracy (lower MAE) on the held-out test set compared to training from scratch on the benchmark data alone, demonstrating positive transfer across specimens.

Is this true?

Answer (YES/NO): NO